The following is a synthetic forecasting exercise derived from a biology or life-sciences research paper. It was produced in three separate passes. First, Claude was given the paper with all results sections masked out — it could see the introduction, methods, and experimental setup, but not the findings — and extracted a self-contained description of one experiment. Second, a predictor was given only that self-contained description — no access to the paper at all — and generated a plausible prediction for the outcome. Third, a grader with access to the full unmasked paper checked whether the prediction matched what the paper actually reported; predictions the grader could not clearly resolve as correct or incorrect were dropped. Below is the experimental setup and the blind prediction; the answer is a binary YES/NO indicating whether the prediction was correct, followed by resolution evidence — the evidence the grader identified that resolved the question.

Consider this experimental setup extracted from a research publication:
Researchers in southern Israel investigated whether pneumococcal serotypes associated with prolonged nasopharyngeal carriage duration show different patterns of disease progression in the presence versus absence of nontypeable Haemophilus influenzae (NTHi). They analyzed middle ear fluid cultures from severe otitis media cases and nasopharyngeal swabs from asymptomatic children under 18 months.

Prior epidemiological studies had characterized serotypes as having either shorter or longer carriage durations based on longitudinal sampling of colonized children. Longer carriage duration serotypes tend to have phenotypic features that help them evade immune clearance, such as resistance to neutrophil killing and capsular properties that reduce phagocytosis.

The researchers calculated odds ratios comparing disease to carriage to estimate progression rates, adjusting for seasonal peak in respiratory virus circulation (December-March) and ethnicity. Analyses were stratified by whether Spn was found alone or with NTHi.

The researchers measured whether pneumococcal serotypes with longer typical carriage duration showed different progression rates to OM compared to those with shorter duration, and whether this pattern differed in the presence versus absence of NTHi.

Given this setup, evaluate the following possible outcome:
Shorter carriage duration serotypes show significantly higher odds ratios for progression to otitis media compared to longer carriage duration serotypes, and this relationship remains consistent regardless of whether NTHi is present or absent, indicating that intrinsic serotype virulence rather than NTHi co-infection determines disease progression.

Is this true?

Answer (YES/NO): NO